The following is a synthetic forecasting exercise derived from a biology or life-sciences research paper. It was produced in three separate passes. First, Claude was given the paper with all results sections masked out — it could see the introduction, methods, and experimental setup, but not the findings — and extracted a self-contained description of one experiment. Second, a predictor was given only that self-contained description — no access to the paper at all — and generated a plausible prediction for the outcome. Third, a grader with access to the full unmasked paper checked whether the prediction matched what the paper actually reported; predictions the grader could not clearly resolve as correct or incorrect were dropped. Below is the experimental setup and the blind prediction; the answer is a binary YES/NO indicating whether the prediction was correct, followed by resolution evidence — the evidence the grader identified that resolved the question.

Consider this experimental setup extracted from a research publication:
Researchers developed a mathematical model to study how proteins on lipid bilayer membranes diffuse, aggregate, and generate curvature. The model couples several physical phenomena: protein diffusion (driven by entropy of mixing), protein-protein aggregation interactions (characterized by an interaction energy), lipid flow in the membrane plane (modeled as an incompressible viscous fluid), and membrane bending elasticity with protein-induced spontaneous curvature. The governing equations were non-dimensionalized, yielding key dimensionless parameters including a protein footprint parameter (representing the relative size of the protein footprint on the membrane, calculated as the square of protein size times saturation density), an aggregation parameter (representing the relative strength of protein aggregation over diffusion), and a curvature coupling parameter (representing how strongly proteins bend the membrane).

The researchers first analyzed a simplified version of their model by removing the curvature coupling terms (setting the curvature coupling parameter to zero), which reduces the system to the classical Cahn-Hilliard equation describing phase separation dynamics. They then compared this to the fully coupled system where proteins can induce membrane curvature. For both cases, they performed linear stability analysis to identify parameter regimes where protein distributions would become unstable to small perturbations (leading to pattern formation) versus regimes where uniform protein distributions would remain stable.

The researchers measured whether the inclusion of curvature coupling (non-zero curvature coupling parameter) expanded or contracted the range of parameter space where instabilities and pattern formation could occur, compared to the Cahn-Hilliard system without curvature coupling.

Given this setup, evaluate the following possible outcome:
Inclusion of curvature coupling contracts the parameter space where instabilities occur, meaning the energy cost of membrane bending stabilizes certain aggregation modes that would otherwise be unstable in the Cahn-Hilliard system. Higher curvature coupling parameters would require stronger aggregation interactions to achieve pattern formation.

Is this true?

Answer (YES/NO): YES